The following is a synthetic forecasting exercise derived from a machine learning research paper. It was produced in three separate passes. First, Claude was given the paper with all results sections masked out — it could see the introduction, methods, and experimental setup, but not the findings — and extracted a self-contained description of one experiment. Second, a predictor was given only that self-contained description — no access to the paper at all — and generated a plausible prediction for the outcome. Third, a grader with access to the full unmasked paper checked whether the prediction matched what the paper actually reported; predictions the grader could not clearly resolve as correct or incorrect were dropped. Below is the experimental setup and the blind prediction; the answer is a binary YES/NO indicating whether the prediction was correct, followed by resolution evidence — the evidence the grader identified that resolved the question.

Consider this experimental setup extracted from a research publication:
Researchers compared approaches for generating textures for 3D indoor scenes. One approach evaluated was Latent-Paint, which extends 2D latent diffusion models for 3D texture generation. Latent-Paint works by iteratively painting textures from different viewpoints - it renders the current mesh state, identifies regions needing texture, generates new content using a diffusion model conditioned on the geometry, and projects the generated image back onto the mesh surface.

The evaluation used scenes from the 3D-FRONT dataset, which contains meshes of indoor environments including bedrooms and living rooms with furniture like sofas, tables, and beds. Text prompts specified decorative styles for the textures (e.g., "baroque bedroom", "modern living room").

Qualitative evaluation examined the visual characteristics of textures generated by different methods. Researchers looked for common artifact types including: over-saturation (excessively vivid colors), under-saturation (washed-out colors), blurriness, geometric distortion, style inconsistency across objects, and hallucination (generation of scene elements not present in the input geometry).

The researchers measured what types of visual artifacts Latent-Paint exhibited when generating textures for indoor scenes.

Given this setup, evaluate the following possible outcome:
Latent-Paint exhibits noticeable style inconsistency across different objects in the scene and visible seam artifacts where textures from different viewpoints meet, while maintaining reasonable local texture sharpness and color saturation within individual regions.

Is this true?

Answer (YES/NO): NO